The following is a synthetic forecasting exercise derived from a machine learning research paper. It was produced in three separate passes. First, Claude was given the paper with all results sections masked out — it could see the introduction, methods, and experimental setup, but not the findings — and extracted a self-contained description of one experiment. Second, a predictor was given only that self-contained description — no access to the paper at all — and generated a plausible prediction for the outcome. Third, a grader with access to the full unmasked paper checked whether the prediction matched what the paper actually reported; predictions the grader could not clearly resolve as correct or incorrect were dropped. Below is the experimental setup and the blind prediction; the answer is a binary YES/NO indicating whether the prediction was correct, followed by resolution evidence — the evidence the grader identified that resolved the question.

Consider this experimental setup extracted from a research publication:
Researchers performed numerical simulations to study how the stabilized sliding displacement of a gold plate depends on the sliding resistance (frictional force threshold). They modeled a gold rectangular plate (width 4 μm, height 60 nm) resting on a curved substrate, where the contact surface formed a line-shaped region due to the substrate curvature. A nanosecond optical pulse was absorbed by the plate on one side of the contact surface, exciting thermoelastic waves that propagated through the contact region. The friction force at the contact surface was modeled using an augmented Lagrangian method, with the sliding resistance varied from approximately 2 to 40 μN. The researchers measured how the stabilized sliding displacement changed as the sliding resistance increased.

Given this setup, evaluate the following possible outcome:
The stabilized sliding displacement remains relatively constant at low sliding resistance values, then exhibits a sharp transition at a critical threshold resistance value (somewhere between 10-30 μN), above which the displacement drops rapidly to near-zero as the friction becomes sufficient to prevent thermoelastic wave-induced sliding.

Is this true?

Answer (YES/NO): NO